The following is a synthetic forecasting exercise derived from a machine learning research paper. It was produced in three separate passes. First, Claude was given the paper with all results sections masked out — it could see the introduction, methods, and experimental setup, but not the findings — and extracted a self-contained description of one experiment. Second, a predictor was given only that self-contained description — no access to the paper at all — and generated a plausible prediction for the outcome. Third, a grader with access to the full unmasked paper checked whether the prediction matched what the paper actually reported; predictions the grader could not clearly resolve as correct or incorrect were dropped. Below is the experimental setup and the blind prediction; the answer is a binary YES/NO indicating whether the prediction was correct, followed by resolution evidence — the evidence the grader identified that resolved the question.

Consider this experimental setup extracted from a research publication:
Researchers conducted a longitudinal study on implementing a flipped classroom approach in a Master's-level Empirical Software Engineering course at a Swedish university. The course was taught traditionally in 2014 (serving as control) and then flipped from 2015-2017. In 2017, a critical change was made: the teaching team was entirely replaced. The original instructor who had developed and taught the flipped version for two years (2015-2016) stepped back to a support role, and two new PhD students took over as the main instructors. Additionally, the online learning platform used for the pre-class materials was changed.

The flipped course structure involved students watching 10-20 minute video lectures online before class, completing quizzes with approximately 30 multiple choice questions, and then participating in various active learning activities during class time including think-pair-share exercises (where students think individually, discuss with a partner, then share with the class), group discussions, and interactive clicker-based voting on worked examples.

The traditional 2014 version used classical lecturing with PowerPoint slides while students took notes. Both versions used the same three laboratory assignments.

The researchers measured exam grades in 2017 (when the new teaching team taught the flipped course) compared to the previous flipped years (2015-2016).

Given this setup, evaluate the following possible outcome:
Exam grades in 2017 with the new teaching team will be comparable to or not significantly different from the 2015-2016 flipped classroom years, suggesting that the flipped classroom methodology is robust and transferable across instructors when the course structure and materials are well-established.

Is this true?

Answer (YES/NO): NO